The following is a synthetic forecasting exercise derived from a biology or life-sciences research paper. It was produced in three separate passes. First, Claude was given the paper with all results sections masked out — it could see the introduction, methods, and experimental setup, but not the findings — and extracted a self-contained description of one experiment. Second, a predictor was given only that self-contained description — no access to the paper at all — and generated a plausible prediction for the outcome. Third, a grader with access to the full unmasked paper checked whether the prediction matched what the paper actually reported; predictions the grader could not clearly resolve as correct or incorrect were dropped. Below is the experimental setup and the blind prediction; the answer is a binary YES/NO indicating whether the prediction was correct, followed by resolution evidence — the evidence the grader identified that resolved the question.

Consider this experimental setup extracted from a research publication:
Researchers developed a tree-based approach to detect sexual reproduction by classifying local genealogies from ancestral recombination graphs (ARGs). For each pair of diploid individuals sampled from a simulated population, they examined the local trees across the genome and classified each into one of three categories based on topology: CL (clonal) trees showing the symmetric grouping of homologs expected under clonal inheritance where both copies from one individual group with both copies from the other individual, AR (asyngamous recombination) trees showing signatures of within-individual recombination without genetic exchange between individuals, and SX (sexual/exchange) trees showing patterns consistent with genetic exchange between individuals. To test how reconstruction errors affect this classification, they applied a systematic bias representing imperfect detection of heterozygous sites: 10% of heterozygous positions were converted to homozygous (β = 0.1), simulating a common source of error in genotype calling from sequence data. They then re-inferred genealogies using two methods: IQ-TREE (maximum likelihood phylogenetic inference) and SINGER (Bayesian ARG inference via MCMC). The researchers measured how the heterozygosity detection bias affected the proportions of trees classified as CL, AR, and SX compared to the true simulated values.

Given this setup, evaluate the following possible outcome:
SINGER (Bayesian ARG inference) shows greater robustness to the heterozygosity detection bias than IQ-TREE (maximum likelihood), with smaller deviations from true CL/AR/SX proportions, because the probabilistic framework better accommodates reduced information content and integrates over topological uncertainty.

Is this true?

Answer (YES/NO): NO